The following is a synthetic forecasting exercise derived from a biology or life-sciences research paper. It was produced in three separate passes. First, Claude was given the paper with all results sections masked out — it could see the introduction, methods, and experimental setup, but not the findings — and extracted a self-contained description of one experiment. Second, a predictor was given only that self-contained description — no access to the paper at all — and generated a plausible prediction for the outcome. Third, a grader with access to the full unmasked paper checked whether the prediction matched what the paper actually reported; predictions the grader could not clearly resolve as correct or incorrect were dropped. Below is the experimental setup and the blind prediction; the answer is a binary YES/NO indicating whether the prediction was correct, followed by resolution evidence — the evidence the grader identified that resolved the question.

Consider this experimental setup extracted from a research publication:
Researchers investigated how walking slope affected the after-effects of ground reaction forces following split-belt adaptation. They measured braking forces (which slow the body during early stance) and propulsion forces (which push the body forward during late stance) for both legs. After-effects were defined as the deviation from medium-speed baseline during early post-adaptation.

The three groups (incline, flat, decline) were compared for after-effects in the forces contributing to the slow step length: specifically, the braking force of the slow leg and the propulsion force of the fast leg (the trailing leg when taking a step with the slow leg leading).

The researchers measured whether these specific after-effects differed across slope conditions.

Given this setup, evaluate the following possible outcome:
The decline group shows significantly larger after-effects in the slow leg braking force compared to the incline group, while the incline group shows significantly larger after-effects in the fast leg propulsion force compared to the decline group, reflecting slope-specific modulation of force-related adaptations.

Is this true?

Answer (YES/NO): NO